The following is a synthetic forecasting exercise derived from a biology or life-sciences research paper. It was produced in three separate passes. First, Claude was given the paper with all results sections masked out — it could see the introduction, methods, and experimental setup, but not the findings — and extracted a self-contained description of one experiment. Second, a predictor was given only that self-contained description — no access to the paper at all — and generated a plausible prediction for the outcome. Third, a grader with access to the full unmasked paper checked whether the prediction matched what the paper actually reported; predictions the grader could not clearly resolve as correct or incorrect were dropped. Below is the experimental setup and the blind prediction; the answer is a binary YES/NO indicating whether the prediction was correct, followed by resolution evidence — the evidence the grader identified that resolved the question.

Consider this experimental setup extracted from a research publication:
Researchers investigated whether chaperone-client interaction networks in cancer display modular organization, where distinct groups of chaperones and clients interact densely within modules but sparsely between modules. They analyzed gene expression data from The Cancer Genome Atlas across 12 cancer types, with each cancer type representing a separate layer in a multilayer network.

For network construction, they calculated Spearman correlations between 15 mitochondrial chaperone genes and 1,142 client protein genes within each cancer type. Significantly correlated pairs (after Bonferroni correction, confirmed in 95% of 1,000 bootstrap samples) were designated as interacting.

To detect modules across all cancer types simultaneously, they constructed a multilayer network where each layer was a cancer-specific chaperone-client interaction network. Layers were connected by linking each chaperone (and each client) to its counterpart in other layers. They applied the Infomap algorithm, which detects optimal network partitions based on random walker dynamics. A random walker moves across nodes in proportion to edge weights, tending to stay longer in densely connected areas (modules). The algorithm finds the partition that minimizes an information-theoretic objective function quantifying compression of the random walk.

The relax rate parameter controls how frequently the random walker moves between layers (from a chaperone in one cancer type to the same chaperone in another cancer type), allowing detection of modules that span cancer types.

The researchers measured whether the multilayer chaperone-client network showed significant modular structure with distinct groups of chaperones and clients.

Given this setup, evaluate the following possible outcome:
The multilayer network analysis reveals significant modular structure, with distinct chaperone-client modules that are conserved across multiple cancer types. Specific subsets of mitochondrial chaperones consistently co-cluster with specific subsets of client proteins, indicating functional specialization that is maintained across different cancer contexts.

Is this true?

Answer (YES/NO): YES